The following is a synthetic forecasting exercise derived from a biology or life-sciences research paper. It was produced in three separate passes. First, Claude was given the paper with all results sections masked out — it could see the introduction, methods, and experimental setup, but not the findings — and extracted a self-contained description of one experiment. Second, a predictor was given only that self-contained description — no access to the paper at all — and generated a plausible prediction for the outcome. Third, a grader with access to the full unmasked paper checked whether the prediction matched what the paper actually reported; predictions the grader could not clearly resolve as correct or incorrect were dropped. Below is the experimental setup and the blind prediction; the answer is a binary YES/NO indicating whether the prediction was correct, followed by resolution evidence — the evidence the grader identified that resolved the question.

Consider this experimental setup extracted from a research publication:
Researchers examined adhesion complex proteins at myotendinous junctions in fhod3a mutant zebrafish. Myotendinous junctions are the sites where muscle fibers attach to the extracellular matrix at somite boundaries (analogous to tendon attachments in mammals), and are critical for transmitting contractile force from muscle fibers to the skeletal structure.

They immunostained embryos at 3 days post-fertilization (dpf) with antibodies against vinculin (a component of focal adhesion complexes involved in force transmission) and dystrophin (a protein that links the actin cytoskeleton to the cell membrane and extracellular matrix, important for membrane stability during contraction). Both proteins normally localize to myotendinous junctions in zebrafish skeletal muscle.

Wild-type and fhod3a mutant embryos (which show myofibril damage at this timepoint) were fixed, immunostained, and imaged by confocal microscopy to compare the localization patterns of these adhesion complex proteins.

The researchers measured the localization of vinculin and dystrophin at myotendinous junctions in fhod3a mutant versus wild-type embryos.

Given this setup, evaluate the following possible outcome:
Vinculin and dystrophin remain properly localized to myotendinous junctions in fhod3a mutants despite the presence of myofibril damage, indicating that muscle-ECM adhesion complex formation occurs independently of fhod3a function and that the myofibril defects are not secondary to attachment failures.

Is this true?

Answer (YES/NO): YES